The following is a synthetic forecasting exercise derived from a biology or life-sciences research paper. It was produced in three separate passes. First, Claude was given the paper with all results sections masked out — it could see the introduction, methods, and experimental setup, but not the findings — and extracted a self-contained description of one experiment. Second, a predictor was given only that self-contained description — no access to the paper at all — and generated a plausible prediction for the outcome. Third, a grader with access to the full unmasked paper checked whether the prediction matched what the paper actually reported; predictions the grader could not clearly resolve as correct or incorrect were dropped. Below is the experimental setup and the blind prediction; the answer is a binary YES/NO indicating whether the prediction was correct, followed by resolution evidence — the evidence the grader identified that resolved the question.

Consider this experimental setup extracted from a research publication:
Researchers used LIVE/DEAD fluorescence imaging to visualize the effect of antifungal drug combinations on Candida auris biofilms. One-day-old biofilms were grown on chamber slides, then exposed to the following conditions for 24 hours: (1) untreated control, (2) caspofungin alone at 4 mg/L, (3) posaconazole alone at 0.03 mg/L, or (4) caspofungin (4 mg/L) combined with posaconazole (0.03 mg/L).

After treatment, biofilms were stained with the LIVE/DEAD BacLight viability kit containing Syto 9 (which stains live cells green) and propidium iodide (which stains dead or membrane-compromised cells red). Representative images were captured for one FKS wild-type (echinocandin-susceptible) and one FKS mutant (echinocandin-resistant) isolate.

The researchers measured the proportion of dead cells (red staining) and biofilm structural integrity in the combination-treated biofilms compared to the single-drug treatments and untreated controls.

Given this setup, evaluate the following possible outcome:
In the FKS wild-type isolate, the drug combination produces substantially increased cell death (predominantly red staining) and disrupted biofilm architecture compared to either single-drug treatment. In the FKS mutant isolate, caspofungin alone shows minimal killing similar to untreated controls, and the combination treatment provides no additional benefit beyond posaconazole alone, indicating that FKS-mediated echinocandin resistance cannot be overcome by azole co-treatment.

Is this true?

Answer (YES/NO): NO